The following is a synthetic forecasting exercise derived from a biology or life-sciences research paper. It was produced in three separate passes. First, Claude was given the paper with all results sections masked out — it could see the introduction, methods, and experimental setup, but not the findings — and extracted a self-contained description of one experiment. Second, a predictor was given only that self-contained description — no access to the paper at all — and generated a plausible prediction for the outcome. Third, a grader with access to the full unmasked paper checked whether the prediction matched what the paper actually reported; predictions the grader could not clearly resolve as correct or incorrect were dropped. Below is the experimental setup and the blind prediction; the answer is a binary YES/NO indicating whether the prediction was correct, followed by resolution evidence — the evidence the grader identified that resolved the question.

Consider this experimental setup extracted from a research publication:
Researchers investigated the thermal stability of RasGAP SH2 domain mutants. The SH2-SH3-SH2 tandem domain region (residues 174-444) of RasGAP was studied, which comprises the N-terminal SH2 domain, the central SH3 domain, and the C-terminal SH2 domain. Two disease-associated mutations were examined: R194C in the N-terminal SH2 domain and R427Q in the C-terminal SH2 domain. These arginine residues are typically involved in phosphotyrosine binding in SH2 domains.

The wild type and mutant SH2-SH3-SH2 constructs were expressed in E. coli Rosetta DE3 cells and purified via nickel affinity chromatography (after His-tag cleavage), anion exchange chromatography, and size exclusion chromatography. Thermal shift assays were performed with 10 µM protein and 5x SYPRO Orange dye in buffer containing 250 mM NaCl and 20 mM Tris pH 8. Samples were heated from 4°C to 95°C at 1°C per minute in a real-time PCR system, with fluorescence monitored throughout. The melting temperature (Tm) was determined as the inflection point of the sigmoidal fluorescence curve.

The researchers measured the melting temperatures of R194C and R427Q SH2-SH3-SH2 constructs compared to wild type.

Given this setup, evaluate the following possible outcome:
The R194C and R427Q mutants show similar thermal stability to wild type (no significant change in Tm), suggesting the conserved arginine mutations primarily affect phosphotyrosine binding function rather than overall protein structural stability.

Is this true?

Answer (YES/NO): NO